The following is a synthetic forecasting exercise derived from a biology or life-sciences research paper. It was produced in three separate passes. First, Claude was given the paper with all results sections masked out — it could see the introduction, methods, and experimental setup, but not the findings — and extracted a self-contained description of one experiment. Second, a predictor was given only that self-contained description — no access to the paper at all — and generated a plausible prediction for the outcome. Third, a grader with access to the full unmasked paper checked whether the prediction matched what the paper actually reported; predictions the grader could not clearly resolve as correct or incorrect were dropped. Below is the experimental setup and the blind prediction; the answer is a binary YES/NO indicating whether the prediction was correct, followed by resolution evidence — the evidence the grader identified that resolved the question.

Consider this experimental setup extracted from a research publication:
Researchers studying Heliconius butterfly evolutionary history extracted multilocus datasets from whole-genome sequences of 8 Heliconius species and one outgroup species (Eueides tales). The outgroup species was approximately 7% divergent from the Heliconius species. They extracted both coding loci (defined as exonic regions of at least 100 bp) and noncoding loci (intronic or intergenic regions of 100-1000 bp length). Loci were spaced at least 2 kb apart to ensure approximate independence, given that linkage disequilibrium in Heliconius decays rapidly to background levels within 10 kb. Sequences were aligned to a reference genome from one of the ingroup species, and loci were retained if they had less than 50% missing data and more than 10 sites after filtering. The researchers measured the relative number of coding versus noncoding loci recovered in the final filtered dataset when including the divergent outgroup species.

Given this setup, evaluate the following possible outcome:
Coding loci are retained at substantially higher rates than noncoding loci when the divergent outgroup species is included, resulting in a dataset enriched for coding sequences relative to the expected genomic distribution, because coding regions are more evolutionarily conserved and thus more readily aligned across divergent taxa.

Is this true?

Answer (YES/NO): YES